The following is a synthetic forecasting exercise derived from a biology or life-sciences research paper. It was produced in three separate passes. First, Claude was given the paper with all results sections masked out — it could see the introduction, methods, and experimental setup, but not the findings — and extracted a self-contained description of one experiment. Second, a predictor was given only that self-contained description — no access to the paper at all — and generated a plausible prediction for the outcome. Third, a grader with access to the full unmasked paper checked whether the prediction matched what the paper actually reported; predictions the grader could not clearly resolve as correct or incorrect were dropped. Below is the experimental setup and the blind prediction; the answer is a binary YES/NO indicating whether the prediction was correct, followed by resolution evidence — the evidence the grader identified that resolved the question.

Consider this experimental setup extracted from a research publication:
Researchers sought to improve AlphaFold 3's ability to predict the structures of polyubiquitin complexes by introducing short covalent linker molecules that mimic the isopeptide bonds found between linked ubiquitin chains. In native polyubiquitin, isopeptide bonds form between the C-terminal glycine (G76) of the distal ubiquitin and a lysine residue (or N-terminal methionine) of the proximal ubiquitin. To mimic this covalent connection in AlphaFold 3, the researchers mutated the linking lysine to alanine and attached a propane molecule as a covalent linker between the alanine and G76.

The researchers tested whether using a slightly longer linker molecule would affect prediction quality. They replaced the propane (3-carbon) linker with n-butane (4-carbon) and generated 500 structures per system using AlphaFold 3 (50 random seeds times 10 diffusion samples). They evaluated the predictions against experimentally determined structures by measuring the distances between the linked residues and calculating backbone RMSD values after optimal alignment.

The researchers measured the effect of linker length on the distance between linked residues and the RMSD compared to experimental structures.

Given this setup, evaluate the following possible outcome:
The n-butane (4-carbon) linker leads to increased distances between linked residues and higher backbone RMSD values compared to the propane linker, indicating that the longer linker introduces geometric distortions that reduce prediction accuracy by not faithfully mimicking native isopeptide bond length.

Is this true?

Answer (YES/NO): NO